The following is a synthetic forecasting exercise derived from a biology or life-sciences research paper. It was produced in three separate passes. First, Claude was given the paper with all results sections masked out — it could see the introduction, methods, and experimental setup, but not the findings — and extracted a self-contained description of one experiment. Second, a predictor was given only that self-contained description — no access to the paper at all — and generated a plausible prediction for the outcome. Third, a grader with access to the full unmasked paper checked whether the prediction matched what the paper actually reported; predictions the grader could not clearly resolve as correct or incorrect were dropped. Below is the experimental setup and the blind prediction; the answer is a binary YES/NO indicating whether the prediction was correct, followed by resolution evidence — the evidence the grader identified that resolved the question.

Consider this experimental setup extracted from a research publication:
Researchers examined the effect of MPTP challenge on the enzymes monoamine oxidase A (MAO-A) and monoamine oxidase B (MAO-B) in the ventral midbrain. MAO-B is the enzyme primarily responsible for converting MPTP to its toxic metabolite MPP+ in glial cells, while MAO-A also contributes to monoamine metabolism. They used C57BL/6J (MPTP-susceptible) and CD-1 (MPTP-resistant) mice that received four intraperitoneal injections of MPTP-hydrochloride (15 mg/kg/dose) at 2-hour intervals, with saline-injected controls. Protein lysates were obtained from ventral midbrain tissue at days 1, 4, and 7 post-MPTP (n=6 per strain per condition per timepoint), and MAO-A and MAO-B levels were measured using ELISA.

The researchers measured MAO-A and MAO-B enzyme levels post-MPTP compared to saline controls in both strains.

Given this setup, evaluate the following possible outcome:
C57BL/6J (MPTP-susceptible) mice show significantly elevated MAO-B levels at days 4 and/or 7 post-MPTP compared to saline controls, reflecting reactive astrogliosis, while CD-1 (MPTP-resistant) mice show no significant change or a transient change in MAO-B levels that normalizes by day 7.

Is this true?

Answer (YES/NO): NO